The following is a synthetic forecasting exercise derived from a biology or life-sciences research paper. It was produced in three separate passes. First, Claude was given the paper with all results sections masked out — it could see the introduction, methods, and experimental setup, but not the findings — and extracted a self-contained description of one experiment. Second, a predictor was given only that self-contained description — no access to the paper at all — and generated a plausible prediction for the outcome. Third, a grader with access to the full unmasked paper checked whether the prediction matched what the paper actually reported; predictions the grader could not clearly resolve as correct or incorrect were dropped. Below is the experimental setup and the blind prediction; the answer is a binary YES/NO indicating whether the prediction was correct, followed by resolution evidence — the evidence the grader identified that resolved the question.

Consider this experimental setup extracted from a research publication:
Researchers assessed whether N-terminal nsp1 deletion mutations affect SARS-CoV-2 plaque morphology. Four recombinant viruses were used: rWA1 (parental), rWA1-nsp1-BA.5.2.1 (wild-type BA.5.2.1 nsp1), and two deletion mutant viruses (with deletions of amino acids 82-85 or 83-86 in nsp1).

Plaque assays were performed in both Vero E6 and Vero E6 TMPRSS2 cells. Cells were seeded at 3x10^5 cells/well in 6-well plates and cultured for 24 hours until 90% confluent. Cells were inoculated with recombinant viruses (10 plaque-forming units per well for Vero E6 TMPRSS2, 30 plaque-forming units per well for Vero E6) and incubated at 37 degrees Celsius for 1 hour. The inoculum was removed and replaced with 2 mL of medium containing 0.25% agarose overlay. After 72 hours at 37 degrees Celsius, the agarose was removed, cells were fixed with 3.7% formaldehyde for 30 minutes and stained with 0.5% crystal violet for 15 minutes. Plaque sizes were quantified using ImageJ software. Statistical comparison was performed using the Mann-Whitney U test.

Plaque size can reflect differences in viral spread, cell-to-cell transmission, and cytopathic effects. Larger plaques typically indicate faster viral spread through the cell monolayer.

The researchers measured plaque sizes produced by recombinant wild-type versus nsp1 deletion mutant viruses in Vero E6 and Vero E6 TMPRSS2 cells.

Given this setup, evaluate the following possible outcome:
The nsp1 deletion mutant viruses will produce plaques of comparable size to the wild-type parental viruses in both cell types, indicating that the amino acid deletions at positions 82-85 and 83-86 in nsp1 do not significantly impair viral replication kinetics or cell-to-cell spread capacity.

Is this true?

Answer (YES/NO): NO